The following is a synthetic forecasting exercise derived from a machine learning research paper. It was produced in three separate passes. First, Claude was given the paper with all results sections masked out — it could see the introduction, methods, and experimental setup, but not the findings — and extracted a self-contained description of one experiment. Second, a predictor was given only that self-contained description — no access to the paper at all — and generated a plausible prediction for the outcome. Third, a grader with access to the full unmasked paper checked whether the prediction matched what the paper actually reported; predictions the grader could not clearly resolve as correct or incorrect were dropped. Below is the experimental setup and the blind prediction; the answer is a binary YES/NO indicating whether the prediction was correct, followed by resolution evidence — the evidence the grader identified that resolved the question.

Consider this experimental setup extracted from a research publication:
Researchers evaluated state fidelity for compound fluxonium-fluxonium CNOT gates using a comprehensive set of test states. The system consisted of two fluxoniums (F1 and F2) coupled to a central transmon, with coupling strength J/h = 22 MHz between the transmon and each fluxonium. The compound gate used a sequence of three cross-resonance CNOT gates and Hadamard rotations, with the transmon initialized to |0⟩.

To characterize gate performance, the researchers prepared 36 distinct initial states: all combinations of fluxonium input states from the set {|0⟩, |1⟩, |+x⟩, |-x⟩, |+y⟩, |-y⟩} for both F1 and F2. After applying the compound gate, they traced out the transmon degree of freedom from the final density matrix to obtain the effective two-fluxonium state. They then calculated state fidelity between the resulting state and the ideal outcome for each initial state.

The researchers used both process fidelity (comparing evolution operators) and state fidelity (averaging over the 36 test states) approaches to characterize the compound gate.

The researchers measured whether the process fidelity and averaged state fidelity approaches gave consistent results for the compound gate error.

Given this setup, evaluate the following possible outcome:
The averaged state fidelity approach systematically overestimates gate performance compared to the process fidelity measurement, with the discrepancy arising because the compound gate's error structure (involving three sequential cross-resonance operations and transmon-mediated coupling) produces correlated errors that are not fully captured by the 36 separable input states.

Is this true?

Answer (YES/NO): NO